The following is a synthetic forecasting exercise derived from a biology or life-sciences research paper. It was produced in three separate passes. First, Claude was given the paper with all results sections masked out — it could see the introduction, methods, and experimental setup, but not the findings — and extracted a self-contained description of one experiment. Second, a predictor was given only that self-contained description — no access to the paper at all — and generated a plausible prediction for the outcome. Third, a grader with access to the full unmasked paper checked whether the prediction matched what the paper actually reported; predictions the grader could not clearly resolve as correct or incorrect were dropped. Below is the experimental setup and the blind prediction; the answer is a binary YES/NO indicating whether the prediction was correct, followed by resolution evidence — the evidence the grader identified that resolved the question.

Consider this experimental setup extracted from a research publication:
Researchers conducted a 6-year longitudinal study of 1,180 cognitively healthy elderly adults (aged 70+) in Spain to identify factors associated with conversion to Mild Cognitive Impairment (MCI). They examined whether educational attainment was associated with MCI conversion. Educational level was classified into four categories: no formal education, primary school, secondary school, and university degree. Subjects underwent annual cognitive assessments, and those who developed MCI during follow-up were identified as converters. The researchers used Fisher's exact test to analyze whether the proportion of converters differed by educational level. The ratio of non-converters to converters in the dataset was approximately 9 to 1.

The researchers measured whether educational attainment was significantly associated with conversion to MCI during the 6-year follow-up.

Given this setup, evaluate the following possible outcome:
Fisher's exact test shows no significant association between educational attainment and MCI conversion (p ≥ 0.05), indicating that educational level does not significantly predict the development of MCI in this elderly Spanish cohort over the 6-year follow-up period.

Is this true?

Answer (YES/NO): YES